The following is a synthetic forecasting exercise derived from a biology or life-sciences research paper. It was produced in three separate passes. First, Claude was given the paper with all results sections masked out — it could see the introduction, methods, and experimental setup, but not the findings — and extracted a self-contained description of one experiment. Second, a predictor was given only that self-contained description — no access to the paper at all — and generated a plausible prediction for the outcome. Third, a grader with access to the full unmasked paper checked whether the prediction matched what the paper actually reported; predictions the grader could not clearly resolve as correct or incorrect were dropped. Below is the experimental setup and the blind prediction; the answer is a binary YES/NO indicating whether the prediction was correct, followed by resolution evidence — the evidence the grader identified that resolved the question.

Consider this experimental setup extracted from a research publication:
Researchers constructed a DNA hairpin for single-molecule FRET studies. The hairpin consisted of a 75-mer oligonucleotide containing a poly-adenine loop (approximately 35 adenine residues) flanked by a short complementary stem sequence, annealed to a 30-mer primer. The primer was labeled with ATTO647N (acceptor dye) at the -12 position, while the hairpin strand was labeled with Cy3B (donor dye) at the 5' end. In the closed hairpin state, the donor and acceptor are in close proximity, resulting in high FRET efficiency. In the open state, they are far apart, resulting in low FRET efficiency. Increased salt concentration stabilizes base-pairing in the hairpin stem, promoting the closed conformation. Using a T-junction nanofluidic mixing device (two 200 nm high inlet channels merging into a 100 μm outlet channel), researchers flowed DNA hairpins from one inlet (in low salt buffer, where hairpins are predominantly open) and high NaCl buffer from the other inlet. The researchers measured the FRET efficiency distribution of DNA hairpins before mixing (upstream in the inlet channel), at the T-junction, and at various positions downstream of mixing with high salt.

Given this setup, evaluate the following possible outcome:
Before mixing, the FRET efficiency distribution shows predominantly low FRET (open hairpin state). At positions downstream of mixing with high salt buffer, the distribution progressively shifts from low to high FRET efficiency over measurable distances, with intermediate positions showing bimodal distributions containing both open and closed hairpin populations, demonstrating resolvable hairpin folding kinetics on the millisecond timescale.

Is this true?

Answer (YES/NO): NO